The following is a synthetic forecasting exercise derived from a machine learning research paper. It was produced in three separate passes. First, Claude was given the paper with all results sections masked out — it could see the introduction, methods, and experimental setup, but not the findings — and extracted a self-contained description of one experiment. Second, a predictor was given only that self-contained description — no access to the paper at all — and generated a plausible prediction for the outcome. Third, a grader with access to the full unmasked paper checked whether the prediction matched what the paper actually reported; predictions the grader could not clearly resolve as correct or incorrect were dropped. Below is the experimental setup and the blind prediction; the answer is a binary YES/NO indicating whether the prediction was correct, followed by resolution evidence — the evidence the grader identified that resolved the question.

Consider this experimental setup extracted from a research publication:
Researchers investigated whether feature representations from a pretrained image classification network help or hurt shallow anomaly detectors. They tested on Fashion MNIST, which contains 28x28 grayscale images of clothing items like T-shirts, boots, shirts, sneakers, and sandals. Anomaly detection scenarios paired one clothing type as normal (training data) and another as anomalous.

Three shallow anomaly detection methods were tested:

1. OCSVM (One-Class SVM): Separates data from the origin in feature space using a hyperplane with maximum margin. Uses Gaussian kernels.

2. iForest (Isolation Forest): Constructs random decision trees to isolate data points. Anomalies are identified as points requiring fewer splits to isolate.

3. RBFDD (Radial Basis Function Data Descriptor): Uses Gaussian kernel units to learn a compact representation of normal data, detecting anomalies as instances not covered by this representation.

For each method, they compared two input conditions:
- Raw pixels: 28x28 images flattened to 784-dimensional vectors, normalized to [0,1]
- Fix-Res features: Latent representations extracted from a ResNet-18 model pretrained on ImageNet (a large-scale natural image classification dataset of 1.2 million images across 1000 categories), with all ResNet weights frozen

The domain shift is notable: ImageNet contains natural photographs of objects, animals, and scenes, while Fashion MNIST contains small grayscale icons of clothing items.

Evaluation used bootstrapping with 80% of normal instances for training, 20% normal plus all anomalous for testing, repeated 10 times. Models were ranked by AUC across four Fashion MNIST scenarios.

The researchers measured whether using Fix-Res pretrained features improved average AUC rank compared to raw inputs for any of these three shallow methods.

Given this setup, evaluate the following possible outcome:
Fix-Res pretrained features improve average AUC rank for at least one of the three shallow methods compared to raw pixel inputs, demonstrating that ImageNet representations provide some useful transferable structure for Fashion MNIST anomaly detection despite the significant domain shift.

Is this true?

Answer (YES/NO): NO